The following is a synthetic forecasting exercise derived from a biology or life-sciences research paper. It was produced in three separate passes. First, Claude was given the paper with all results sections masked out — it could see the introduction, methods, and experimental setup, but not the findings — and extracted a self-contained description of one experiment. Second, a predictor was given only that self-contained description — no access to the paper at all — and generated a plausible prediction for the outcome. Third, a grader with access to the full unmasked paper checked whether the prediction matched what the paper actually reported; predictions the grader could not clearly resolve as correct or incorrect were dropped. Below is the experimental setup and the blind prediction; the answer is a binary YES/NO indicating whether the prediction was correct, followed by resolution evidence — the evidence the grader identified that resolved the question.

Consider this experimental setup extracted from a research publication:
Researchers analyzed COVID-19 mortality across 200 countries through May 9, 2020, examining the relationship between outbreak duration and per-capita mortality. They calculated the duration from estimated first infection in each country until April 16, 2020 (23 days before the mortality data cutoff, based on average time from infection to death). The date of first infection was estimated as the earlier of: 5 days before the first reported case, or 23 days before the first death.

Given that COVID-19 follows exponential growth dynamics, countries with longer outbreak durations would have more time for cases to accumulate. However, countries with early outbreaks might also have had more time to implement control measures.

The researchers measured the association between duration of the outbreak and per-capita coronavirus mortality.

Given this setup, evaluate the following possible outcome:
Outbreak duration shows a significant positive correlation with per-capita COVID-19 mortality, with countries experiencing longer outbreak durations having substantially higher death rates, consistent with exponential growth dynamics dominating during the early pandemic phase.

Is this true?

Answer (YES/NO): YES